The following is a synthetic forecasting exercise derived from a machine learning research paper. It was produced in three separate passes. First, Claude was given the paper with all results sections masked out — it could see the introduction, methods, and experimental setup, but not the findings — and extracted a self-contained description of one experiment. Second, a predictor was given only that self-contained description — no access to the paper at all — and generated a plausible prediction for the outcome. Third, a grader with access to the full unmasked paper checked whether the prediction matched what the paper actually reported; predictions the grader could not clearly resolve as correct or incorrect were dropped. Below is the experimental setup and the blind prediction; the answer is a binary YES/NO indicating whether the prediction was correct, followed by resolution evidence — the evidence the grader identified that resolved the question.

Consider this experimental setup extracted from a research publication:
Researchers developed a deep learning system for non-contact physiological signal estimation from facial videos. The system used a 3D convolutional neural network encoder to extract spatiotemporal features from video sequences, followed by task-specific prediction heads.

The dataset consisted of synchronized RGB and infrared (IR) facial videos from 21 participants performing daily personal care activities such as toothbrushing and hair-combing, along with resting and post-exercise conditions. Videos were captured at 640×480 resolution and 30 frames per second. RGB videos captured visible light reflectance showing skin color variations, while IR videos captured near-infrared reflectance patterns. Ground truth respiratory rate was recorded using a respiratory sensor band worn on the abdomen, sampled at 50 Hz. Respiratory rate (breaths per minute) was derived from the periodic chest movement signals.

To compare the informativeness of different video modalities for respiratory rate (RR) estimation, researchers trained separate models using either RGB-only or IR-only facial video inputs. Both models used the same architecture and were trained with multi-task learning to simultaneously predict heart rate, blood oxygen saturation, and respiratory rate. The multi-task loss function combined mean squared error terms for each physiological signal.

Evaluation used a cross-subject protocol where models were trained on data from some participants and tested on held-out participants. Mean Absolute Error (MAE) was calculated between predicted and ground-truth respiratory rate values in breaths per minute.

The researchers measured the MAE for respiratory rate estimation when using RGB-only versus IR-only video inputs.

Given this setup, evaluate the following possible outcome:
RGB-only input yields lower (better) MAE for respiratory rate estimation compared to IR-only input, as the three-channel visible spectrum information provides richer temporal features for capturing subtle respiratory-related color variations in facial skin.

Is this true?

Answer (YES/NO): NO